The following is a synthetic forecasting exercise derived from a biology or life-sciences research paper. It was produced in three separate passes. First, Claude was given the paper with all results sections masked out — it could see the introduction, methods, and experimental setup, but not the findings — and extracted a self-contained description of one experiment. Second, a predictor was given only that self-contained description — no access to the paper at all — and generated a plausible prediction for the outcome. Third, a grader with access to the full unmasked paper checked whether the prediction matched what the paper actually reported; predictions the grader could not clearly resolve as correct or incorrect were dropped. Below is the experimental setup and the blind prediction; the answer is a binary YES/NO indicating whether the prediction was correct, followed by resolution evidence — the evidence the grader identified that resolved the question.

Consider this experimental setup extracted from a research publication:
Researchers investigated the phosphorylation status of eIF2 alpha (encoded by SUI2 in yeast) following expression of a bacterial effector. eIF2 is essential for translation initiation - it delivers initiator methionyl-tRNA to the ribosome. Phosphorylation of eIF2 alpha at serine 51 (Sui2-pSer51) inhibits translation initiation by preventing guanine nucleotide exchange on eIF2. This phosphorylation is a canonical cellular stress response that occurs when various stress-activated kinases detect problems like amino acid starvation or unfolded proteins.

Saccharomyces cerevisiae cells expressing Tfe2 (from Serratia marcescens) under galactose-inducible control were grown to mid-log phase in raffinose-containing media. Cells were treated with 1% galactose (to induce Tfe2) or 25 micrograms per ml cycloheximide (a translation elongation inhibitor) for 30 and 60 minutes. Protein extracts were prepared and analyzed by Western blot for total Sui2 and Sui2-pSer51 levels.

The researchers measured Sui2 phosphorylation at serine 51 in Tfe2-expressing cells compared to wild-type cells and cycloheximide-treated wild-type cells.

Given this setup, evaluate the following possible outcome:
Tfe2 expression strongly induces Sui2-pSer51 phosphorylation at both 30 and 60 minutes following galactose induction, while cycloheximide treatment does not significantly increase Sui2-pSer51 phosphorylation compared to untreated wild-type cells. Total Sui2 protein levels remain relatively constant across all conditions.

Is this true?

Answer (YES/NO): NO